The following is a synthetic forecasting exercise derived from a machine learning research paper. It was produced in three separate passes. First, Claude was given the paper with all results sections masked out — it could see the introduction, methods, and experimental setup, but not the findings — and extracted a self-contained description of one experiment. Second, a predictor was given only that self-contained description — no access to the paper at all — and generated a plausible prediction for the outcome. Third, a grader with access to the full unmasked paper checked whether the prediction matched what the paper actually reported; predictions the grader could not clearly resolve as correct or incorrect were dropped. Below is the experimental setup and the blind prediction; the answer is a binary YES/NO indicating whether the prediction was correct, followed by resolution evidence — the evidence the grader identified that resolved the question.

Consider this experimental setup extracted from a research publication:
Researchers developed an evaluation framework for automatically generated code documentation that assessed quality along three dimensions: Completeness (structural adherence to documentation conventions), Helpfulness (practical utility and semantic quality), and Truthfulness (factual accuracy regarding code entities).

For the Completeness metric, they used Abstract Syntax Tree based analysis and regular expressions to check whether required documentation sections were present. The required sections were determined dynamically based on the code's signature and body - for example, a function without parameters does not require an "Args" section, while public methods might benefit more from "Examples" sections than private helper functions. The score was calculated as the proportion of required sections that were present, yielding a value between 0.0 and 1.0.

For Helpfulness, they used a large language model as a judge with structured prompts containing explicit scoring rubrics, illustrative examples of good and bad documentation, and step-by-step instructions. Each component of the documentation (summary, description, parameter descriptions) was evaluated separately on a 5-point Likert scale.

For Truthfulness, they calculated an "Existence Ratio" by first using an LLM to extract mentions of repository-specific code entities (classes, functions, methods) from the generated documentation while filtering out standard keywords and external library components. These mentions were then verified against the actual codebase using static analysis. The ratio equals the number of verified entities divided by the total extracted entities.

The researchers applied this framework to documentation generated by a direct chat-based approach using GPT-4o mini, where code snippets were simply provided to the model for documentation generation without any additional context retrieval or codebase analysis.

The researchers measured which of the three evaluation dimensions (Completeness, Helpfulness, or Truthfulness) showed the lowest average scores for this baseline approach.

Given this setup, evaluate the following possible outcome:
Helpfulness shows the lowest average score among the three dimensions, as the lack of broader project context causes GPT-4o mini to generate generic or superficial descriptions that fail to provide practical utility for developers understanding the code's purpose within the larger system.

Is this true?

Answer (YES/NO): YES